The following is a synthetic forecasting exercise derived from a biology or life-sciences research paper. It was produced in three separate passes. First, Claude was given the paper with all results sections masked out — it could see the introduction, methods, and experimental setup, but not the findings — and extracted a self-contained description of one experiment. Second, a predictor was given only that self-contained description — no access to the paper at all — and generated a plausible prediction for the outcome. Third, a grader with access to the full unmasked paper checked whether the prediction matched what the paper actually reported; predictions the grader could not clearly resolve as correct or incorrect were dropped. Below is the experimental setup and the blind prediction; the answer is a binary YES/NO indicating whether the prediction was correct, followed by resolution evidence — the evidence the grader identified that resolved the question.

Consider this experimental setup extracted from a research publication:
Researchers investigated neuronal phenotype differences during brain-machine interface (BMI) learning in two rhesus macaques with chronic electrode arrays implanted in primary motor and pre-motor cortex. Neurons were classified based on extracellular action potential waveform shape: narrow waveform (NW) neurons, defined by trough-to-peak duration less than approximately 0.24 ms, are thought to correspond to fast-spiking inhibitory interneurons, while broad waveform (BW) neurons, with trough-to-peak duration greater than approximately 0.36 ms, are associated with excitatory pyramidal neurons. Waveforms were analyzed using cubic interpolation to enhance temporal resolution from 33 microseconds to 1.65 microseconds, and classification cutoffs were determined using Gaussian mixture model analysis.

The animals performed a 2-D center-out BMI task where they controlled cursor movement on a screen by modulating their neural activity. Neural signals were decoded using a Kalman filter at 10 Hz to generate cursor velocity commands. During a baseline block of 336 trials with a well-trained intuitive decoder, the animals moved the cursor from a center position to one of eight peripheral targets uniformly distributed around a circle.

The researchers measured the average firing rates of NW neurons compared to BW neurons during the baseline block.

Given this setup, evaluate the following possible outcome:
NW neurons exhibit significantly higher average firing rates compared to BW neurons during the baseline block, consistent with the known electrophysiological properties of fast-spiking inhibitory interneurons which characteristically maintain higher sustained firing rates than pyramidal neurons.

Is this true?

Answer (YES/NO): YES